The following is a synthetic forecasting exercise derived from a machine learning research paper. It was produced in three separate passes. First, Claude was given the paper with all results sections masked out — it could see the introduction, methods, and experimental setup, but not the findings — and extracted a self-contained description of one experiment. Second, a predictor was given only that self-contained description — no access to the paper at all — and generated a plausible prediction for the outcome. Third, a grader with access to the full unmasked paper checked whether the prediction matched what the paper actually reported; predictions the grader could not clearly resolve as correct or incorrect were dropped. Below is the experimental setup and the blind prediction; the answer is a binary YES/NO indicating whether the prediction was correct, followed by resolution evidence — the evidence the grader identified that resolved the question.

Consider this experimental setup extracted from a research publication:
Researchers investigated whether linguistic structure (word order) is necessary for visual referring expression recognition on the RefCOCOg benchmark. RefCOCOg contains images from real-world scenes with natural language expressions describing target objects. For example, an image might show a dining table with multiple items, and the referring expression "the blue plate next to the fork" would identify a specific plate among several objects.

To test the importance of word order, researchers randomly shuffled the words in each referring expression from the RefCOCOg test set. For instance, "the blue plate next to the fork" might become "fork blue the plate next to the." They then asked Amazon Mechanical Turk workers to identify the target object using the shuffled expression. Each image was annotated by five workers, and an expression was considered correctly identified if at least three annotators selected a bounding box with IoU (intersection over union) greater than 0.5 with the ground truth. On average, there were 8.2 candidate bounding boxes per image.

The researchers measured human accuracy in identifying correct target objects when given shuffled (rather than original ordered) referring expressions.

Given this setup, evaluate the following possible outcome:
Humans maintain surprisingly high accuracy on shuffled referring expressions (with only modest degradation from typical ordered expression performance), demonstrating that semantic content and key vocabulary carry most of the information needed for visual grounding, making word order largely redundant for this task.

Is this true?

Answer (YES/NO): YES